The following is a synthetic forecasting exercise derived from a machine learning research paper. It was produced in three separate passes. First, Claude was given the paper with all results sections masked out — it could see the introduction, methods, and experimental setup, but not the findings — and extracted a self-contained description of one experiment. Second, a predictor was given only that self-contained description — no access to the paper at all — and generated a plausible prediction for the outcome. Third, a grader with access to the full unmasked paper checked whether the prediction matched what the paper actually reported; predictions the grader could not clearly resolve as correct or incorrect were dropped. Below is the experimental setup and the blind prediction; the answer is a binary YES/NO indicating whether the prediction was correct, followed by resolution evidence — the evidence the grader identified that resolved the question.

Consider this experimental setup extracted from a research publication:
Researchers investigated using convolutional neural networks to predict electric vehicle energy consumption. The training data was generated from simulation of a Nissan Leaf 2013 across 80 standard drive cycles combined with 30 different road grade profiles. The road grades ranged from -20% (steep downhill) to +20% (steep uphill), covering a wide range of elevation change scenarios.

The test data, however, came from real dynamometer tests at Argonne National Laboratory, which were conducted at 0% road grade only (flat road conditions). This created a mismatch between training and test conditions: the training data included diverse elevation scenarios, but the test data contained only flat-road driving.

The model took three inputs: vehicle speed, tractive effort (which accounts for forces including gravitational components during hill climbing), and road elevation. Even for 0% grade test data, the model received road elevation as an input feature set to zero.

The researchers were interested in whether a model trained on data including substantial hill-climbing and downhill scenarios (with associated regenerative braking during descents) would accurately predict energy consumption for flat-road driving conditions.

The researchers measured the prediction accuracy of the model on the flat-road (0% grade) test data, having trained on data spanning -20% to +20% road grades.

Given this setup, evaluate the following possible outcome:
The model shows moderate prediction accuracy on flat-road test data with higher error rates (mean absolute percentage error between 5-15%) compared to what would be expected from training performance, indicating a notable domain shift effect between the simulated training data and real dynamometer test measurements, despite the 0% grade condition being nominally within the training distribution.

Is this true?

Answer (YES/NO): NO